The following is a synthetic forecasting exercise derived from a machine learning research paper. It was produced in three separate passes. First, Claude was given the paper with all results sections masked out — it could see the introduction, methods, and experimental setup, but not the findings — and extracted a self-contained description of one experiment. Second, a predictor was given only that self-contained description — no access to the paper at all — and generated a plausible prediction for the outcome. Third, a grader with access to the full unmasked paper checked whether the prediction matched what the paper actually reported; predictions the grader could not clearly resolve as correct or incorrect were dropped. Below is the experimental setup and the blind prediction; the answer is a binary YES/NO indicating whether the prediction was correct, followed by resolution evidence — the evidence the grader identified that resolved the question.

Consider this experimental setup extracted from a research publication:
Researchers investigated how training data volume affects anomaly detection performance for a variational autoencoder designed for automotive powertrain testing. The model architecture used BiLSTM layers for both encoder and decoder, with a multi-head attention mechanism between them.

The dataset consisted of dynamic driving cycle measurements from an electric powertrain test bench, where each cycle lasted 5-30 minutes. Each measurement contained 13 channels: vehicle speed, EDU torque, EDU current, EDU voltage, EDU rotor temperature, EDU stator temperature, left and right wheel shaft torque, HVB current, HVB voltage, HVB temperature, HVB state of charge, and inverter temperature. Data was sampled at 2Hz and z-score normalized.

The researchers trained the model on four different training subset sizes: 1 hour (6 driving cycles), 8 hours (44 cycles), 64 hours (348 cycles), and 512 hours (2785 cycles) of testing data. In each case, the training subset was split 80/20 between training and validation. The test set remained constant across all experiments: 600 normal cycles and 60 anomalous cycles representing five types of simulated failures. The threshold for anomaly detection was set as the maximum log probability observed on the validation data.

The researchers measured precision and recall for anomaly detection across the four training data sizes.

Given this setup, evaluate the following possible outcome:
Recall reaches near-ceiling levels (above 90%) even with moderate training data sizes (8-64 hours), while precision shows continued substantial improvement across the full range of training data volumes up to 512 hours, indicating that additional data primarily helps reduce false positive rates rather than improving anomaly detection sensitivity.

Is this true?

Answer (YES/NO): NO